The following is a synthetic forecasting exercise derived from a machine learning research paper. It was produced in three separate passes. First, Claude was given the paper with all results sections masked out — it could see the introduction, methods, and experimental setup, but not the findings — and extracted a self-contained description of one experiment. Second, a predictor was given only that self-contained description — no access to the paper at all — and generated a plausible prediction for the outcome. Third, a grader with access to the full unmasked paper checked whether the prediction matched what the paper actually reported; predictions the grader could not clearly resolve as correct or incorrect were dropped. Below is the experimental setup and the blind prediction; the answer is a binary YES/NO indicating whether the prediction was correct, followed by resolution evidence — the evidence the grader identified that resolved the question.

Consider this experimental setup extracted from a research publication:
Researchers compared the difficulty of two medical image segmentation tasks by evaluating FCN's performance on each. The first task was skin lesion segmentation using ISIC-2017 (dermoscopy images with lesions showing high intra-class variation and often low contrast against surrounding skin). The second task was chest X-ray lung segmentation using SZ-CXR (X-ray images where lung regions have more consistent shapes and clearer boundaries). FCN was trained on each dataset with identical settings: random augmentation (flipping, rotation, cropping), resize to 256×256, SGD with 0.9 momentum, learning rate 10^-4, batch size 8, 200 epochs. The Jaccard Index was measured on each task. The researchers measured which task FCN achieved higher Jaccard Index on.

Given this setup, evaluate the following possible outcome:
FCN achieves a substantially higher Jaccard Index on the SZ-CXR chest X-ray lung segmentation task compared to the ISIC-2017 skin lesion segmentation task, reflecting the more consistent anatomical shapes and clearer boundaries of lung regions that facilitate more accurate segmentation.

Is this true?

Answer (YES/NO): YES